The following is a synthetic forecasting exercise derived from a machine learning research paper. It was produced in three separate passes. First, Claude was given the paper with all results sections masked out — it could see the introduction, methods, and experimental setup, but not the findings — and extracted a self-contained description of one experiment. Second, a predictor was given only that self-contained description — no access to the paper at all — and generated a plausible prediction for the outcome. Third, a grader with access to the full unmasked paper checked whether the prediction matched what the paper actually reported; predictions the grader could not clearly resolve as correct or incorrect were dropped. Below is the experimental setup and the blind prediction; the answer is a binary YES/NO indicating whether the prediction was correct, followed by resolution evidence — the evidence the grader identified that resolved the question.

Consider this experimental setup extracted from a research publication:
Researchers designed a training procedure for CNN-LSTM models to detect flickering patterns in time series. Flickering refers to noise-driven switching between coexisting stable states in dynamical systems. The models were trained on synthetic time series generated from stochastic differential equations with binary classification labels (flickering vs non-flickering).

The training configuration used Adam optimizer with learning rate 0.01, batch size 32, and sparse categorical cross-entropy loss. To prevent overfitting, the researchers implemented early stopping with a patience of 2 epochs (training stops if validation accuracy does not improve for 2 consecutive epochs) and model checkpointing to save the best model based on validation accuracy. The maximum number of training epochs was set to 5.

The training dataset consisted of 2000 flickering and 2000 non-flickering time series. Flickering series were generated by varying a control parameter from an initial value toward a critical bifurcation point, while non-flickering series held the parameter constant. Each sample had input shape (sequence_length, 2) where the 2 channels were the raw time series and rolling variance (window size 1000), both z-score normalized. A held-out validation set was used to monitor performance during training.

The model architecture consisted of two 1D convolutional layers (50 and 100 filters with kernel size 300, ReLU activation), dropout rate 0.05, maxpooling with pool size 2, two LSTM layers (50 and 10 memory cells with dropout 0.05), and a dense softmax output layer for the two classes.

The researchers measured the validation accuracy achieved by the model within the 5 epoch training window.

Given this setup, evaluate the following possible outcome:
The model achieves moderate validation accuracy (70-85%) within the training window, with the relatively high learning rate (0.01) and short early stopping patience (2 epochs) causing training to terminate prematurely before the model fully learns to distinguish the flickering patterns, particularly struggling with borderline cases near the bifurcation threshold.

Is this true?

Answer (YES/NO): NO